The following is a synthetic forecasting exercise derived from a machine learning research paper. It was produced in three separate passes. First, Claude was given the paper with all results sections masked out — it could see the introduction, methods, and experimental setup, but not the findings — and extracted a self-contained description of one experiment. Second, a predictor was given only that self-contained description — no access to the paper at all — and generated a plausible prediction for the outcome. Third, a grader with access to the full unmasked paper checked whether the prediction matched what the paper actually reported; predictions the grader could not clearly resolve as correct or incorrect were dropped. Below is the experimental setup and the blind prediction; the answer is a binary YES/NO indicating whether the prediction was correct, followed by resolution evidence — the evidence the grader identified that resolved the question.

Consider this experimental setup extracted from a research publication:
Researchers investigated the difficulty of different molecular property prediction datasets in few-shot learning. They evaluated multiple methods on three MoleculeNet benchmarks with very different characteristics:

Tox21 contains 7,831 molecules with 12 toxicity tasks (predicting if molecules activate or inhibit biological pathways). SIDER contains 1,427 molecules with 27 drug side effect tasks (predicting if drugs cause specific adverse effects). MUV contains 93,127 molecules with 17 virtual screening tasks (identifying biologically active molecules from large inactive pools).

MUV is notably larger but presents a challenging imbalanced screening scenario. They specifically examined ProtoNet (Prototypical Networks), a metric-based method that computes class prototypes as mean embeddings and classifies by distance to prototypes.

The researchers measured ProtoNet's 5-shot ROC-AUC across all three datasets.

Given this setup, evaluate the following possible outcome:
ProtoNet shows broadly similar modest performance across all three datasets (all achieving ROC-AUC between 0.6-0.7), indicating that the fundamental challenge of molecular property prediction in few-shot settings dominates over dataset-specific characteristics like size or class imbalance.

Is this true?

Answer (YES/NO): NO